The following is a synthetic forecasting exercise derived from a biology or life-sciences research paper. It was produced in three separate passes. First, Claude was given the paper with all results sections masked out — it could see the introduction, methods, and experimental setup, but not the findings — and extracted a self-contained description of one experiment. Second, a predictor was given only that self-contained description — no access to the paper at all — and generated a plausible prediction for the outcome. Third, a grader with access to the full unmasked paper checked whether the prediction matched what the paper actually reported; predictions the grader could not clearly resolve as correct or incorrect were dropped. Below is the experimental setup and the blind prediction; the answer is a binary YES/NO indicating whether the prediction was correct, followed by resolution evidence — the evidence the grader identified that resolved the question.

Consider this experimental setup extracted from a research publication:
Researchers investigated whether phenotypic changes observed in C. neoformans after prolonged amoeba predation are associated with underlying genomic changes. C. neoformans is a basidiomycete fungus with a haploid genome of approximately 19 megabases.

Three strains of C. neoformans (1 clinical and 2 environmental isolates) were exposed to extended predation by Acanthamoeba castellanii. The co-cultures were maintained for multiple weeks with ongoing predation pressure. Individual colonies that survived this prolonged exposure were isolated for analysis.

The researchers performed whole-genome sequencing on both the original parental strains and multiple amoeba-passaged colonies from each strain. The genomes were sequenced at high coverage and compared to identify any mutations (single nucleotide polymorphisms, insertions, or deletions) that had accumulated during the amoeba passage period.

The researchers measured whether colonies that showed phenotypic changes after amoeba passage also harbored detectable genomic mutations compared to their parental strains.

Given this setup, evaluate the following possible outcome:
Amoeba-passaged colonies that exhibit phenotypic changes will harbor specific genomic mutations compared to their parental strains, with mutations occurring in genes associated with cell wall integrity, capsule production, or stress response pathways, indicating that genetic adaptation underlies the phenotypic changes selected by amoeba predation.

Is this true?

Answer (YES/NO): NO